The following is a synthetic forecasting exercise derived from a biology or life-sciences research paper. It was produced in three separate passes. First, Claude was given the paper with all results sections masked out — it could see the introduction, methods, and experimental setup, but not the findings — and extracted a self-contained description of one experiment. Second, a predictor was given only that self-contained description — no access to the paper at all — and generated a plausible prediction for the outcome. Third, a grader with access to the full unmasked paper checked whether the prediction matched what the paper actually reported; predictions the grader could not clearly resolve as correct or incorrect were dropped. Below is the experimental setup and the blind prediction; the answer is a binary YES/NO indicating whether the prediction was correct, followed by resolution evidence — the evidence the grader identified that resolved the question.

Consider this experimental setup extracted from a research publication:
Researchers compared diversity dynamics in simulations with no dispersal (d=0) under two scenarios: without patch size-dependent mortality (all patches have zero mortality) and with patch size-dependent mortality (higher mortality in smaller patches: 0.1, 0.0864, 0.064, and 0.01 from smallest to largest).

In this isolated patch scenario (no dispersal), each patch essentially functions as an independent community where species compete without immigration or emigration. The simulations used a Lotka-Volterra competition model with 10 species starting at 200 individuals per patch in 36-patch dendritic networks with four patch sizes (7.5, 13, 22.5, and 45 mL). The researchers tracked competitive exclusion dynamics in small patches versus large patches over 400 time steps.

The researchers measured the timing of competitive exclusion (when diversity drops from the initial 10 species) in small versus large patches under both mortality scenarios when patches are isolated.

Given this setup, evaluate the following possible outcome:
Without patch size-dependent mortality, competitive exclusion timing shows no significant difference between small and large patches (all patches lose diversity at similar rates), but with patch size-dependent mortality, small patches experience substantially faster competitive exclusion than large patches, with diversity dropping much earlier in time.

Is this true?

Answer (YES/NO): NO